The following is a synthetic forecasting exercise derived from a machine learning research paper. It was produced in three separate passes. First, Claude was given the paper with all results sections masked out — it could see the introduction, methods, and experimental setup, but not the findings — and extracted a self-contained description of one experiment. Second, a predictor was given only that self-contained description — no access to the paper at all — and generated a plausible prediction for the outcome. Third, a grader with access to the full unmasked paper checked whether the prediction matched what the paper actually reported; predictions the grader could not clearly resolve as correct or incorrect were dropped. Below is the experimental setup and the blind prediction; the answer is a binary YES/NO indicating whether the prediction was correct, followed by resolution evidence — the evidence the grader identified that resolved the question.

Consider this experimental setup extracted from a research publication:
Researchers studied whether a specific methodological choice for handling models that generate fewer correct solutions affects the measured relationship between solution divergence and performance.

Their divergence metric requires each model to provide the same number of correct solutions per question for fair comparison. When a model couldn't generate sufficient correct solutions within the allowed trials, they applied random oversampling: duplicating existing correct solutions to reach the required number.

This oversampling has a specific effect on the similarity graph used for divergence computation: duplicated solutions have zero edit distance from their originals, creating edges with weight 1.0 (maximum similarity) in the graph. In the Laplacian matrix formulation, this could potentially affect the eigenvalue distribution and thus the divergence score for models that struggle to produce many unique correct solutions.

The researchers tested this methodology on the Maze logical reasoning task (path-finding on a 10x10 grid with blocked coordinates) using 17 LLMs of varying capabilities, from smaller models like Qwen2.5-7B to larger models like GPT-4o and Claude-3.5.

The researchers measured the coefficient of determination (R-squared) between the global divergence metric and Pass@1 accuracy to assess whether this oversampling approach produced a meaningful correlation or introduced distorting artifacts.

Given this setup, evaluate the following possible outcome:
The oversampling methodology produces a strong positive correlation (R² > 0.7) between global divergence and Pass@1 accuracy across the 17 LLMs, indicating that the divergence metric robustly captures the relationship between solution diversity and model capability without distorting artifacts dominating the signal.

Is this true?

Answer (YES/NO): YES